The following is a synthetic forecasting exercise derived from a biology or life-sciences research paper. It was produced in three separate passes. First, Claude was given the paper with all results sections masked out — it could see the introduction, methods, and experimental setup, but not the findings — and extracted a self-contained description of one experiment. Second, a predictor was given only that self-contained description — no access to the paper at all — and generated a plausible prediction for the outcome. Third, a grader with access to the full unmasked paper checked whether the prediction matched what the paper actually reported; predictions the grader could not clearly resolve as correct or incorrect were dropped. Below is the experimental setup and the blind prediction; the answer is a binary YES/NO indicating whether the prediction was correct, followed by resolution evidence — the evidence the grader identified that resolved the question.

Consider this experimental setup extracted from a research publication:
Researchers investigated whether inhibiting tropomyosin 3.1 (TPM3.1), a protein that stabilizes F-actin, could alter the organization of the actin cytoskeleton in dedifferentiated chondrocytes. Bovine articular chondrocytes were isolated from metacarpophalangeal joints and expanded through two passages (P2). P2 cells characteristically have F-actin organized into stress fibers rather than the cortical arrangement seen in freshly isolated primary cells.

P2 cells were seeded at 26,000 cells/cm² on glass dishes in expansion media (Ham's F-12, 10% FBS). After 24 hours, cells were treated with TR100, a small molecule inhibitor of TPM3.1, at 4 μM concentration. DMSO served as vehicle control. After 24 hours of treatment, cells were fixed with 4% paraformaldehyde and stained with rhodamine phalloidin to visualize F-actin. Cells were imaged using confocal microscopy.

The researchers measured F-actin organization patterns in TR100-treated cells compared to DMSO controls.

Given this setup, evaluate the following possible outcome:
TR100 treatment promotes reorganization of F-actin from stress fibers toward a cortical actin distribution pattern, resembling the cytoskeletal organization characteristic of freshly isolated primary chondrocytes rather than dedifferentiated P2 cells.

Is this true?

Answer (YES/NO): YES